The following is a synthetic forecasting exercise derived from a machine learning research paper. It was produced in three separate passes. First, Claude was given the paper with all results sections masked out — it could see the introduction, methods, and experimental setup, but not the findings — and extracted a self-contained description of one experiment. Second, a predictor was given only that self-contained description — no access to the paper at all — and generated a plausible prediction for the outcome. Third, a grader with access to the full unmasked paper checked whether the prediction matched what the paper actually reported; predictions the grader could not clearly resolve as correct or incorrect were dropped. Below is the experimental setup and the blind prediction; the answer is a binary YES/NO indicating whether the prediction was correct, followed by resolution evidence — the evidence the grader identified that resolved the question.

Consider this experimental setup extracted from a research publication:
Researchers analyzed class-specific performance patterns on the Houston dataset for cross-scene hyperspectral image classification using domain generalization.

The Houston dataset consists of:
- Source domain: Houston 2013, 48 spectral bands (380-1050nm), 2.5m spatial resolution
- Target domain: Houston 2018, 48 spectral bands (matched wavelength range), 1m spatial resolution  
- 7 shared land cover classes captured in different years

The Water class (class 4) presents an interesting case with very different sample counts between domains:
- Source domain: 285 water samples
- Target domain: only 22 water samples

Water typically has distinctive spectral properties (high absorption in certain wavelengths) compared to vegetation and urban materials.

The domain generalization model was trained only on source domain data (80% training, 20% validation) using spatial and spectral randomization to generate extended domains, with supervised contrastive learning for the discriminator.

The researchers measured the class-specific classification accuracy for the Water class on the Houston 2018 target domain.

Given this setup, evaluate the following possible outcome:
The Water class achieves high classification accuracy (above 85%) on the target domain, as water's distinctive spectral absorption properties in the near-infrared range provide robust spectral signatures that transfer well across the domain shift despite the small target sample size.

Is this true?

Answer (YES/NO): YES